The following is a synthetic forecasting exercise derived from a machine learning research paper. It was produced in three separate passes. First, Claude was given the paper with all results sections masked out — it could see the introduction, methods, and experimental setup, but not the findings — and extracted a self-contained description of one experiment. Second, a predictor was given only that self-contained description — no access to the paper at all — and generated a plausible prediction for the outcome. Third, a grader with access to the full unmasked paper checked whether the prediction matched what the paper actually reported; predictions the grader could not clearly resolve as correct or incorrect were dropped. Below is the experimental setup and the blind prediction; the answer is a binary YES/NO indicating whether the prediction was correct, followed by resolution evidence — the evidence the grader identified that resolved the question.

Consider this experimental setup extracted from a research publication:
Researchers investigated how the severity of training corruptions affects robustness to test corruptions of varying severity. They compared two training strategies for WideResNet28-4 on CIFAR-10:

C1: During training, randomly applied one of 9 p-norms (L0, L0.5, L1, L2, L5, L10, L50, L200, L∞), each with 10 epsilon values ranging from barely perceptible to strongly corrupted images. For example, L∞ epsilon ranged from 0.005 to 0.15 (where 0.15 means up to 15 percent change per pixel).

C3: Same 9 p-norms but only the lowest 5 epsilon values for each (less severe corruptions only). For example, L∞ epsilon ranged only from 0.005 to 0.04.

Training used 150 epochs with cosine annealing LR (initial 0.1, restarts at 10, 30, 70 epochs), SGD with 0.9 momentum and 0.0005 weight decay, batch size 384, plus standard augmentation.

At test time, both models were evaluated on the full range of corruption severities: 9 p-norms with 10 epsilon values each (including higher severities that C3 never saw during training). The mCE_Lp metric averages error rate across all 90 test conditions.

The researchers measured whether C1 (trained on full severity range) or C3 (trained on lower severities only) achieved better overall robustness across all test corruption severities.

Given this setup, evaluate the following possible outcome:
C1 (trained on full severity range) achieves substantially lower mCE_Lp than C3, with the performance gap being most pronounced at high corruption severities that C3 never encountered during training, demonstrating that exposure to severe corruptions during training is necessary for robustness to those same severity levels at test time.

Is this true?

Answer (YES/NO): NO